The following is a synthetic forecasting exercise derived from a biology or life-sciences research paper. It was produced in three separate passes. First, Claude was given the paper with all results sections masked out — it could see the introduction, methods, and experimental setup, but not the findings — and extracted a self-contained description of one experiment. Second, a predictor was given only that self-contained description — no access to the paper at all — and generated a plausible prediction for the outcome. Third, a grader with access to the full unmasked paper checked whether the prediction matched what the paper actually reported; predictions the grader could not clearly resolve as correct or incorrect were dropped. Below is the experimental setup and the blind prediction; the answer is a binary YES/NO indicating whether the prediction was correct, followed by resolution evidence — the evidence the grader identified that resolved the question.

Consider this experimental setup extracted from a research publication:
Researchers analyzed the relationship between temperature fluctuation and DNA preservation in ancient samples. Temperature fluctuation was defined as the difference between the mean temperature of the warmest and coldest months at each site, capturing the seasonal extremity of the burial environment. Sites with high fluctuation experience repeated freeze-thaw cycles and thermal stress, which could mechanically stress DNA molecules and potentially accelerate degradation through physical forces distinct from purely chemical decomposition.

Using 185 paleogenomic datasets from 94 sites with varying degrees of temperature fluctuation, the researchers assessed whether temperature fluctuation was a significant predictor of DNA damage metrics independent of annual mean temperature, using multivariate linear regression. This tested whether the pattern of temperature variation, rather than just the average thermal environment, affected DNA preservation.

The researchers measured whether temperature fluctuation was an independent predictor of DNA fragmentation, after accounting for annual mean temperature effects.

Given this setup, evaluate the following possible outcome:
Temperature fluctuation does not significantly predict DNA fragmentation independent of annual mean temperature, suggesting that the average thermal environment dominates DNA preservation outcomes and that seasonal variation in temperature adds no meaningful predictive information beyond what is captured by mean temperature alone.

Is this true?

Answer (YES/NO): NO